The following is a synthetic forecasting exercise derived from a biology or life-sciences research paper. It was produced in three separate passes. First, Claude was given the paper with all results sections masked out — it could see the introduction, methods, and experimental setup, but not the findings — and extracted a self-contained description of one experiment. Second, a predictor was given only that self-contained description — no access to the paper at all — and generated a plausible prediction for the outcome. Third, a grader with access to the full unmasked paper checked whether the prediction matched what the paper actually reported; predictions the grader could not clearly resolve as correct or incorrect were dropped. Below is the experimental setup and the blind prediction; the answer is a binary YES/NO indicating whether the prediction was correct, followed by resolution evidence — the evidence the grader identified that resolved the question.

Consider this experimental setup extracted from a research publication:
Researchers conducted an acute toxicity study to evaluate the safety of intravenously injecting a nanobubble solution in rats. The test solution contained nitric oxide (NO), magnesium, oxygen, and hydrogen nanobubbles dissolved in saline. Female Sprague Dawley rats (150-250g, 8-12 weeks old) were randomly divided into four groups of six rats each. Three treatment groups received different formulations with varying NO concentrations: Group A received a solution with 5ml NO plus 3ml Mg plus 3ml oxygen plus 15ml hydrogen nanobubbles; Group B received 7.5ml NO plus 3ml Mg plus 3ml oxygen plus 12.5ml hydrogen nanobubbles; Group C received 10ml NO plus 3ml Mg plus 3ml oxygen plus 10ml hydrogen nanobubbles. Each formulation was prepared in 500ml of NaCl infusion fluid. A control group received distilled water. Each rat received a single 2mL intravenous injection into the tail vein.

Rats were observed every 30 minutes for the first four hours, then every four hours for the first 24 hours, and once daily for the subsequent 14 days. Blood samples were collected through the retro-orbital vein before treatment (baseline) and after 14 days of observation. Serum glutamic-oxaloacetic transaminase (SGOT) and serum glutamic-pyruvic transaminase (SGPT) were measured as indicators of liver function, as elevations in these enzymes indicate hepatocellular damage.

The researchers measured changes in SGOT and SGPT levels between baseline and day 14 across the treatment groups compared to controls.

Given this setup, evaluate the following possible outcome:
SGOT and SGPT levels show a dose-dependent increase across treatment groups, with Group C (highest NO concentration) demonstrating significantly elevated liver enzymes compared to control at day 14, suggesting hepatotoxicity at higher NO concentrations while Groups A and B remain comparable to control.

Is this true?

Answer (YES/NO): NO